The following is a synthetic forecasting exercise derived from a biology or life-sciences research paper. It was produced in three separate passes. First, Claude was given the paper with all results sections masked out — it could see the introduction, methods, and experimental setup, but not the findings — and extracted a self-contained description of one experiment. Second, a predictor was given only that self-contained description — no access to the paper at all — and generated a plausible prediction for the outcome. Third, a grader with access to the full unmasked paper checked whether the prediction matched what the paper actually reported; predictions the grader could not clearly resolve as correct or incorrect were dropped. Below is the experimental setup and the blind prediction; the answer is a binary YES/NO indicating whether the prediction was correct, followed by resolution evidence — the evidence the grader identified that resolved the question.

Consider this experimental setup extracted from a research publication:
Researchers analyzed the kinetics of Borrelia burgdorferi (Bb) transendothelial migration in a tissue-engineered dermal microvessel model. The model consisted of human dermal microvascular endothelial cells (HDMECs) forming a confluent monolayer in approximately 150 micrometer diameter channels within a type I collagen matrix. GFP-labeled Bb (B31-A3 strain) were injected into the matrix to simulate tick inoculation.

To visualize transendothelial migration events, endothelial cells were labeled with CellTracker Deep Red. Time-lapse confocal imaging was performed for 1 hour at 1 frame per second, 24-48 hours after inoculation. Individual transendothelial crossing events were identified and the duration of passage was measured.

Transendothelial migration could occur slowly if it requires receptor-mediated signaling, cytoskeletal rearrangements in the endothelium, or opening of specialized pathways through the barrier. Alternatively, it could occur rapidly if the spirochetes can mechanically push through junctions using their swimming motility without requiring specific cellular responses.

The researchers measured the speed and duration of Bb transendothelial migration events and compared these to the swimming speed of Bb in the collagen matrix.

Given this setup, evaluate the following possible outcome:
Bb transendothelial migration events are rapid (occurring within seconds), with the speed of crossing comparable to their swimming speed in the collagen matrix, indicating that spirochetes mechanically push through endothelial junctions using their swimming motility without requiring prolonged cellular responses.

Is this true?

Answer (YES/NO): YES